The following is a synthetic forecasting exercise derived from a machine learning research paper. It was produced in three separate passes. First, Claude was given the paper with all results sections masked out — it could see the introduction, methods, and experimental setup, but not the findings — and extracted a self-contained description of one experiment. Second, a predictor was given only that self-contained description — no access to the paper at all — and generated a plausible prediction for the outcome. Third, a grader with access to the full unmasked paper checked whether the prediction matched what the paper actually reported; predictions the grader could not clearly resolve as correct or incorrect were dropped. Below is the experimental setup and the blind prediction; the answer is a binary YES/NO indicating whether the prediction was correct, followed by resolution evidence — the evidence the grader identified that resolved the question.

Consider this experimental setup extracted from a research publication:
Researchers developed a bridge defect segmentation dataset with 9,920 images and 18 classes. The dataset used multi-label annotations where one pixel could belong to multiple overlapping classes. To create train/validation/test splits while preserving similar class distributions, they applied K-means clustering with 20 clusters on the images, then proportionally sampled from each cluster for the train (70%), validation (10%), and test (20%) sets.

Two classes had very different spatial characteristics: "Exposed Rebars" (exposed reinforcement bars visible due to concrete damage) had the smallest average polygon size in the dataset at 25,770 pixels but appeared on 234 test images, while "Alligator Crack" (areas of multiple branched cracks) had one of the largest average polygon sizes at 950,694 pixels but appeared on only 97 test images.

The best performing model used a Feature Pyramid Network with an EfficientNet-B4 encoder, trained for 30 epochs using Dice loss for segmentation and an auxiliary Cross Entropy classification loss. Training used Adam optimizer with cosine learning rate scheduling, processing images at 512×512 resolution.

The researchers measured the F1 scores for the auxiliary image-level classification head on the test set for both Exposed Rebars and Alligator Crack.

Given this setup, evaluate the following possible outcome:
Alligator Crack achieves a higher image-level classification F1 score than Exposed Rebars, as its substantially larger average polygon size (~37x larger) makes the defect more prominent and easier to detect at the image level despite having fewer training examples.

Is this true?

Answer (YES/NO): NO